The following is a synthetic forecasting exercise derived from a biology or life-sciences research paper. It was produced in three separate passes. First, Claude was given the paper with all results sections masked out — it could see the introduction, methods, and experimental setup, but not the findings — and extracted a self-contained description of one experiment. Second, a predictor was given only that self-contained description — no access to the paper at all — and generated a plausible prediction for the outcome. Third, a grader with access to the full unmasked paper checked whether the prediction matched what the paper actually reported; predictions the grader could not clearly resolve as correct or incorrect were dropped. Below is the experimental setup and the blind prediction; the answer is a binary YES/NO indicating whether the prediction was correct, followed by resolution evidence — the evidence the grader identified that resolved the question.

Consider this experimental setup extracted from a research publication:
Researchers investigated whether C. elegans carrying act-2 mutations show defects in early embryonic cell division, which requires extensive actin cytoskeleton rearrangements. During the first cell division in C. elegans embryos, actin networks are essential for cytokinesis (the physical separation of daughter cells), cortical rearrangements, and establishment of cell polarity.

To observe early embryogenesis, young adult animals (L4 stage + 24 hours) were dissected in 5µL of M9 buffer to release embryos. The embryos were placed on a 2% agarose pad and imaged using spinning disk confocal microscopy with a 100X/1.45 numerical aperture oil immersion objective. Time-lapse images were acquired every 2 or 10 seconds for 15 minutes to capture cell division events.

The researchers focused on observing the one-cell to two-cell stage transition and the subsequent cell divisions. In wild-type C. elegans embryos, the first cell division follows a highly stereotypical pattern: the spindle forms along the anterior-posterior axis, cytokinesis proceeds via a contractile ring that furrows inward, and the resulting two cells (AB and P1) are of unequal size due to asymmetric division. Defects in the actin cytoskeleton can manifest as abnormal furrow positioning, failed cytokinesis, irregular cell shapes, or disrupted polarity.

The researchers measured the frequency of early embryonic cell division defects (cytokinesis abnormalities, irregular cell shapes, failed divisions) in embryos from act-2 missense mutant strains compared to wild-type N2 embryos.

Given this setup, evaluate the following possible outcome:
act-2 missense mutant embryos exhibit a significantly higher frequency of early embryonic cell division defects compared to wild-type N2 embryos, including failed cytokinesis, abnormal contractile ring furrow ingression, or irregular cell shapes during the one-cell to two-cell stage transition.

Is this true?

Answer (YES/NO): NO